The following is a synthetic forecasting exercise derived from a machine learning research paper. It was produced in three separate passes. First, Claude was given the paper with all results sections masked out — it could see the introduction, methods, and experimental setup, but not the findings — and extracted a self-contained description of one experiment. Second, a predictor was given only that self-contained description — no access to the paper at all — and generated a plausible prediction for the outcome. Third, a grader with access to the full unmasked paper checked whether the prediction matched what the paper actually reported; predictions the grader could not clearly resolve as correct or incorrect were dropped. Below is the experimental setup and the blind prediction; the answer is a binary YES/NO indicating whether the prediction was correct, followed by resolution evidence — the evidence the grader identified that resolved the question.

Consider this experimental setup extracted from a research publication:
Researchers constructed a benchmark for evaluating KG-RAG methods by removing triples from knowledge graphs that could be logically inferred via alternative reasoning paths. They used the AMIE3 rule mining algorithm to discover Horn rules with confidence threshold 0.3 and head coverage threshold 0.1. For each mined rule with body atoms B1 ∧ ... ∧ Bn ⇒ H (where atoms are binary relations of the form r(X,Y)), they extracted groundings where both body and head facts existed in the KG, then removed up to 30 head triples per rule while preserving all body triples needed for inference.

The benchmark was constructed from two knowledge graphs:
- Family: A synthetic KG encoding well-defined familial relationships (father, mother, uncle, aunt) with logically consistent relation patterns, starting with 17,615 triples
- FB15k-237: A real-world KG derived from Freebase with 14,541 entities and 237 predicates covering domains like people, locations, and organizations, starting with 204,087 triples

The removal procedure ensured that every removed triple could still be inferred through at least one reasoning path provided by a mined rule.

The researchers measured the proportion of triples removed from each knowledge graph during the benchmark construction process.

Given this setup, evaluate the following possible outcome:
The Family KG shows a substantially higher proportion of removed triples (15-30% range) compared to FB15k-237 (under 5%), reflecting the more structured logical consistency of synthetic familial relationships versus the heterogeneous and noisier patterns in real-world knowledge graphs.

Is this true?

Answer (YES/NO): NO